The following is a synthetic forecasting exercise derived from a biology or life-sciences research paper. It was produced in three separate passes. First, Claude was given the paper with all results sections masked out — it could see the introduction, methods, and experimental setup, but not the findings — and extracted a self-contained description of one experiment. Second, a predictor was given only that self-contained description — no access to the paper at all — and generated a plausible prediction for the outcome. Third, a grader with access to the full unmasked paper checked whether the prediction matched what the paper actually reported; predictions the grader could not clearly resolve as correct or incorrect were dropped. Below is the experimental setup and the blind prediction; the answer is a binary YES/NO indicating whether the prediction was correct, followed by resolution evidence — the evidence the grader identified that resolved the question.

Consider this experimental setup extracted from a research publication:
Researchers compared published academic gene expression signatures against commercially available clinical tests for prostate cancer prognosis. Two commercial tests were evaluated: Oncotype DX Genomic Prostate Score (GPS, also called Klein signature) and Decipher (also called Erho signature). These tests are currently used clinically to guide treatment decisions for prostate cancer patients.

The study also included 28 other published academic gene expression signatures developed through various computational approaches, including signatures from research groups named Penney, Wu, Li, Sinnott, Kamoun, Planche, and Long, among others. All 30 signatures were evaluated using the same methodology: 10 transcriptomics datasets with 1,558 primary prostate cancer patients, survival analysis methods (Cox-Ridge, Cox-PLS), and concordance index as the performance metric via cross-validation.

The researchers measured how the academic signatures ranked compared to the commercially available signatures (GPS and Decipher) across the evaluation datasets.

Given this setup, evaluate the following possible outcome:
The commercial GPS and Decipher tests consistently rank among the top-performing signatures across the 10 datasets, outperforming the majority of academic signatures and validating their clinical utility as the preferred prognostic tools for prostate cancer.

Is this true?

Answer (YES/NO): NO